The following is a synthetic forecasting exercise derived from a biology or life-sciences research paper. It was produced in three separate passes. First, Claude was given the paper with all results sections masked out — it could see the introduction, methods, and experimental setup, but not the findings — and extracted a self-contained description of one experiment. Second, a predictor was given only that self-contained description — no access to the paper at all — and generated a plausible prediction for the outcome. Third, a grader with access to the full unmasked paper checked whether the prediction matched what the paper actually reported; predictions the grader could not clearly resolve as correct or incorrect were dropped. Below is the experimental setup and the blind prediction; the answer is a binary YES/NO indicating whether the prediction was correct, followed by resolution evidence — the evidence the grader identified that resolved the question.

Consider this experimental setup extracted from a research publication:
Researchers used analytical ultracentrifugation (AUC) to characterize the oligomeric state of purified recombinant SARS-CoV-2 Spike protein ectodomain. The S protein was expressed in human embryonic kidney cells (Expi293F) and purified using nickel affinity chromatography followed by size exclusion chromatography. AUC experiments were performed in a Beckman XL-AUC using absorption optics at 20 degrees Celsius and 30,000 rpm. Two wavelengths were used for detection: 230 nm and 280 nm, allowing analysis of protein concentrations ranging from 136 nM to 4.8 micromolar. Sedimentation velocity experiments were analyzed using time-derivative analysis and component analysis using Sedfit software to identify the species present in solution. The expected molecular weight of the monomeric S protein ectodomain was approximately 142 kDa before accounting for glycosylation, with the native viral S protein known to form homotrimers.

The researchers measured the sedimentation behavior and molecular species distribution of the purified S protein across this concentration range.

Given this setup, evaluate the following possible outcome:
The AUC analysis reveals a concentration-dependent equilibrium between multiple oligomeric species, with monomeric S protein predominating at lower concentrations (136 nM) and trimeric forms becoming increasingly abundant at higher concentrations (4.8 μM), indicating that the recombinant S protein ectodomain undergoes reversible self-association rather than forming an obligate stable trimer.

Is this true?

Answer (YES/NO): NO